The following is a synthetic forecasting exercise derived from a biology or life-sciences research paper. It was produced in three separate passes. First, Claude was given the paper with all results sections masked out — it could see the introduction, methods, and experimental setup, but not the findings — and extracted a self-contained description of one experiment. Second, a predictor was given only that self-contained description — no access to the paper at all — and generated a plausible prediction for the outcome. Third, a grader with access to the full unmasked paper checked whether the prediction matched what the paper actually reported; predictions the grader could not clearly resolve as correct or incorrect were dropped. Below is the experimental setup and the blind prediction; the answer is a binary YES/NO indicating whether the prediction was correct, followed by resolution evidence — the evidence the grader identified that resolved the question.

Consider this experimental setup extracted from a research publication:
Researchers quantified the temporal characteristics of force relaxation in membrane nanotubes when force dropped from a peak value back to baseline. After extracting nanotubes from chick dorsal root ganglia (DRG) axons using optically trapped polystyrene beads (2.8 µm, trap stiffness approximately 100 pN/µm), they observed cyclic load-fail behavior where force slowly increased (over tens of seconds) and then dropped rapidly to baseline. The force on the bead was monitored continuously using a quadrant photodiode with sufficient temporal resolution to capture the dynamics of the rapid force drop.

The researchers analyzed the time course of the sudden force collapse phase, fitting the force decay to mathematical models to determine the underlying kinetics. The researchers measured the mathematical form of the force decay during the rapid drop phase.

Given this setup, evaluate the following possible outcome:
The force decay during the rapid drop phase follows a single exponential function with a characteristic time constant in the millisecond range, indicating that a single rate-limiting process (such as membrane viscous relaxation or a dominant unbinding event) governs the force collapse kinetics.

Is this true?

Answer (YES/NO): NO